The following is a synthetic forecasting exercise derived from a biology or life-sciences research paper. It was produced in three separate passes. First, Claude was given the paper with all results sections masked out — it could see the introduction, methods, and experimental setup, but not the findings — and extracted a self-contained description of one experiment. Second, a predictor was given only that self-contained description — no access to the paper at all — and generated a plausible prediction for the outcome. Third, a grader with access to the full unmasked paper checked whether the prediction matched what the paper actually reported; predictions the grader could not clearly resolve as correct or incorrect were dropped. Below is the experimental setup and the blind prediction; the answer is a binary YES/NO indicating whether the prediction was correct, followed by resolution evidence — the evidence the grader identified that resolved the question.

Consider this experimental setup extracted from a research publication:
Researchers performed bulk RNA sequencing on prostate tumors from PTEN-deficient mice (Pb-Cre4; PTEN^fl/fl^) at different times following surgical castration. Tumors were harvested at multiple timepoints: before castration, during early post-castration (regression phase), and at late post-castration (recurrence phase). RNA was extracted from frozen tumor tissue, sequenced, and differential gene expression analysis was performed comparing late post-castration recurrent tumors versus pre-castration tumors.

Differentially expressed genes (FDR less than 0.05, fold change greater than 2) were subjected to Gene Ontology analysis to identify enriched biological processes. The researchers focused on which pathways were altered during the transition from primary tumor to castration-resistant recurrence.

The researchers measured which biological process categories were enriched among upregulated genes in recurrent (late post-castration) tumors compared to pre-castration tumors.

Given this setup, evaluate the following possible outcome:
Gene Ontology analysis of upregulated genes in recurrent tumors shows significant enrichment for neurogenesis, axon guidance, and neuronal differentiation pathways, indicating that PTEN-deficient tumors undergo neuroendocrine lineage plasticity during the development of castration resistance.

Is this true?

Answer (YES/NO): NO